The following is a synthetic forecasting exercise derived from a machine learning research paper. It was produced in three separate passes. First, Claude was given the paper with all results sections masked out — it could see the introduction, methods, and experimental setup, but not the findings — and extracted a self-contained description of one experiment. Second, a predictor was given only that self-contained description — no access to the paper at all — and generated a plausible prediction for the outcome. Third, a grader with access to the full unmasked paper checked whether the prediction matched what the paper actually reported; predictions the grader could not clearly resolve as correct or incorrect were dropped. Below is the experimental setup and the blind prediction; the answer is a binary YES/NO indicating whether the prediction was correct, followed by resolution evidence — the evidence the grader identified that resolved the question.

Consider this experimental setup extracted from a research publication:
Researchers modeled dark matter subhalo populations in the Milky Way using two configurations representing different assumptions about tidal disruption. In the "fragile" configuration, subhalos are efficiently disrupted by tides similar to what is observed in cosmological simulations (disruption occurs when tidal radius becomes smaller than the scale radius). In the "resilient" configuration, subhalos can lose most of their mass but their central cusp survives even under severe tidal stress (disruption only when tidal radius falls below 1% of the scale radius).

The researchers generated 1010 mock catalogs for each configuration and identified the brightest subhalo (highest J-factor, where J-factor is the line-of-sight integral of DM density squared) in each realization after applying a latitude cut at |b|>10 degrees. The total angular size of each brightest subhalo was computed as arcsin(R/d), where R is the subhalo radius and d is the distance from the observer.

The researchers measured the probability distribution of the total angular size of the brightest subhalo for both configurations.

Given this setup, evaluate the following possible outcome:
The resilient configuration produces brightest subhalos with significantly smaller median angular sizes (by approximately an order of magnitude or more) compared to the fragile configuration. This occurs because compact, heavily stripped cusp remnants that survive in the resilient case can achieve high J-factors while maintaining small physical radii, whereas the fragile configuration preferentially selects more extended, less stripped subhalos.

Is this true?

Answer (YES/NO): NO